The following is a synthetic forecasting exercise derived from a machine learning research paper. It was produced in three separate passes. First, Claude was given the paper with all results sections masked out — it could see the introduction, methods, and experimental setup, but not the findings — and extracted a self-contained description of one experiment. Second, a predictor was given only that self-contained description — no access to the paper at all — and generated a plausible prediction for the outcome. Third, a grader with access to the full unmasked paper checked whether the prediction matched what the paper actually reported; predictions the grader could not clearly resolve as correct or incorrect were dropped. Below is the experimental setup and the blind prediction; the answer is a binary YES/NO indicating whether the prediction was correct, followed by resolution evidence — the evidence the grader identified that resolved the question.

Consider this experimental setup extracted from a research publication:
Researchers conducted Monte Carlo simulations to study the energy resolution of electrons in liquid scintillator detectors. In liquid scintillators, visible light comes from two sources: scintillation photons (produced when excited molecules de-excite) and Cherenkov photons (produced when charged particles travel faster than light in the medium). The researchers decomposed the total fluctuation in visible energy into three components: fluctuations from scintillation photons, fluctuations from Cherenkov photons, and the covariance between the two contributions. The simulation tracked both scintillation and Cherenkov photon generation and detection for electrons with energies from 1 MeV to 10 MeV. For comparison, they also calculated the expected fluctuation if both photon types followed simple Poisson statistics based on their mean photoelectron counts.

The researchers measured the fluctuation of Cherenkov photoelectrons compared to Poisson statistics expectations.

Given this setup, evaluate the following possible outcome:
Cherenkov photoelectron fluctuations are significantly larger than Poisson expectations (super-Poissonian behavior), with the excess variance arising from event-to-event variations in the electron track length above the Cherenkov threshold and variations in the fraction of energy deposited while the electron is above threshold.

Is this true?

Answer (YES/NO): YES